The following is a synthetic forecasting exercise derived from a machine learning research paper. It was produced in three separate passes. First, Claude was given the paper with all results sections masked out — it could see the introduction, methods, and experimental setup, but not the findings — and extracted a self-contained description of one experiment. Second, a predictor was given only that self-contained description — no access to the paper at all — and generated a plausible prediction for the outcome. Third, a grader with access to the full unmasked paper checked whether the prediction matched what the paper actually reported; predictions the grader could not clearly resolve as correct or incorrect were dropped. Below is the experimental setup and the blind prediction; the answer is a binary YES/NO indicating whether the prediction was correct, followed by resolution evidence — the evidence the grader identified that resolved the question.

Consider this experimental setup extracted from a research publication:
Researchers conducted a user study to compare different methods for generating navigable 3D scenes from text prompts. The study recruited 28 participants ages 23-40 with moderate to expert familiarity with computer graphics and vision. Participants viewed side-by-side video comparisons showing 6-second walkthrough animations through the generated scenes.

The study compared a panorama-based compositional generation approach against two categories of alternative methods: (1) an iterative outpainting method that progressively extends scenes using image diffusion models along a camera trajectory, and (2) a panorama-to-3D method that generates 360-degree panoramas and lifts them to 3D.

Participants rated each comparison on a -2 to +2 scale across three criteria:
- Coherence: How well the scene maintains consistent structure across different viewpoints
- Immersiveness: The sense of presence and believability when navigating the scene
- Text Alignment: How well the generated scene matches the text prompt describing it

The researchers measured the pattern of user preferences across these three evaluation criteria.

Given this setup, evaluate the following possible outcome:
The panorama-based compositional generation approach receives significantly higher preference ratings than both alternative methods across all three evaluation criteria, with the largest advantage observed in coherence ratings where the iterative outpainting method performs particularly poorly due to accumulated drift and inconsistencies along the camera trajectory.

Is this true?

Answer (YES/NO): NO